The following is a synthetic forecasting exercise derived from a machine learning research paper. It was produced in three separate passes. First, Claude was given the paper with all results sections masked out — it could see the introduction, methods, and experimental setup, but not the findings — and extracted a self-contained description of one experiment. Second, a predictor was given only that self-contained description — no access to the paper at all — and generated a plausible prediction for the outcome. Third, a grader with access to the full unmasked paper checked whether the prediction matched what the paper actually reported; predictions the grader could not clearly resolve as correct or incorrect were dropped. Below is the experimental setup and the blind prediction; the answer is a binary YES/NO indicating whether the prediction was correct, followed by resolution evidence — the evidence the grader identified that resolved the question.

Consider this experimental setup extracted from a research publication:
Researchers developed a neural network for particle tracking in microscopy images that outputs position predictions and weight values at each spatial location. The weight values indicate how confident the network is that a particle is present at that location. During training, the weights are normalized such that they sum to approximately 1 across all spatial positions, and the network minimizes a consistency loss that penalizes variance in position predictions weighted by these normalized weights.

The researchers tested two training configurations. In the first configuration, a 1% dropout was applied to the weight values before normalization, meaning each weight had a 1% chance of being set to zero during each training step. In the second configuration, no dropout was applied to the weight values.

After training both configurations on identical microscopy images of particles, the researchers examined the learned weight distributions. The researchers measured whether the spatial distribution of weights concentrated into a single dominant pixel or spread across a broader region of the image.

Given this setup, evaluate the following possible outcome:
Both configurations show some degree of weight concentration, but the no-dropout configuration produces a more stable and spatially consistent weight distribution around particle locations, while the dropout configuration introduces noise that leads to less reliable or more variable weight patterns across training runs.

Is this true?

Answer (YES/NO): NO